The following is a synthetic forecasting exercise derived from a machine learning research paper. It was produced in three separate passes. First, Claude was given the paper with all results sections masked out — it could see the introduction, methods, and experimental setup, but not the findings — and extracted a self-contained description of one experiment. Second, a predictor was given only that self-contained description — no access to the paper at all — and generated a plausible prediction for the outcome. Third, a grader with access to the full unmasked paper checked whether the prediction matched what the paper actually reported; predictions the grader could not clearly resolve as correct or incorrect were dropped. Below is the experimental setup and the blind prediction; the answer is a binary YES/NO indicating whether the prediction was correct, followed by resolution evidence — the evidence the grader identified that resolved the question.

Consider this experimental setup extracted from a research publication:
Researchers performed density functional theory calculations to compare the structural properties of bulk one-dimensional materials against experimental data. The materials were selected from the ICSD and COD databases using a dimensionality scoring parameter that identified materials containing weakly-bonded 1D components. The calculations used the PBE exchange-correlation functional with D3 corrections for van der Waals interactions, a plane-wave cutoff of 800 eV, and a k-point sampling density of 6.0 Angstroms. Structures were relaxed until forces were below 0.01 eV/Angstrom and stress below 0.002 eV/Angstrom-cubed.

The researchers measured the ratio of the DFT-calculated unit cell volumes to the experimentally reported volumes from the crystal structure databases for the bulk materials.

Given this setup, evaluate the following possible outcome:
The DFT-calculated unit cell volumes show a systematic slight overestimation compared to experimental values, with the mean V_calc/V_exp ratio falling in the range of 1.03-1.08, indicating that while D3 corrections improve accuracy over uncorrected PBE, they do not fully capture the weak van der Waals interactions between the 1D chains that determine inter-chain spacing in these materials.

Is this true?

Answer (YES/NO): NO